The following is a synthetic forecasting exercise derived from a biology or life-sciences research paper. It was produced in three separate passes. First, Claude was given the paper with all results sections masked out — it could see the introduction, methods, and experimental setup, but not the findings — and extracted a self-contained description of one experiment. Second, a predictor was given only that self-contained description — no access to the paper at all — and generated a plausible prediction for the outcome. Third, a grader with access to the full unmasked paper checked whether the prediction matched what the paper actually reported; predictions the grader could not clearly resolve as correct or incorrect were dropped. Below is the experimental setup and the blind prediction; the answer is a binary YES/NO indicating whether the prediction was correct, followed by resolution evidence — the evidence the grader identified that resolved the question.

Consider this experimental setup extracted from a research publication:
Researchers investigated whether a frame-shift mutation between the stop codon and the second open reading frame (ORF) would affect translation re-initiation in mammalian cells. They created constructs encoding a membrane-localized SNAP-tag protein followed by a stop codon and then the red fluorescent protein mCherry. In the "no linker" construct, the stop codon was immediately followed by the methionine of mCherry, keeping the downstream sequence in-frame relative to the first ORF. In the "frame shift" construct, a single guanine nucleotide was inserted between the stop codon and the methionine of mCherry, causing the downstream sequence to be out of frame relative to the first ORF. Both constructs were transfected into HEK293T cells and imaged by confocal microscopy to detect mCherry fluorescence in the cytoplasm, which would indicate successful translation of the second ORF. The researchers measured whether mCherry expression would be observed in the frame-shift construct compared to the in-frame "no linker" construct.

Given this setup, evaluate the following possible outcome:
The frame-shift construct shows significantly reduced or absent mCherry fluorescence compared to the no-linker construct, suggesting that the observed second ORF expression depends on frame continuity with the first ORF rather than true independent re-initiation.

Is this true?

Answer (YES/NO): NO